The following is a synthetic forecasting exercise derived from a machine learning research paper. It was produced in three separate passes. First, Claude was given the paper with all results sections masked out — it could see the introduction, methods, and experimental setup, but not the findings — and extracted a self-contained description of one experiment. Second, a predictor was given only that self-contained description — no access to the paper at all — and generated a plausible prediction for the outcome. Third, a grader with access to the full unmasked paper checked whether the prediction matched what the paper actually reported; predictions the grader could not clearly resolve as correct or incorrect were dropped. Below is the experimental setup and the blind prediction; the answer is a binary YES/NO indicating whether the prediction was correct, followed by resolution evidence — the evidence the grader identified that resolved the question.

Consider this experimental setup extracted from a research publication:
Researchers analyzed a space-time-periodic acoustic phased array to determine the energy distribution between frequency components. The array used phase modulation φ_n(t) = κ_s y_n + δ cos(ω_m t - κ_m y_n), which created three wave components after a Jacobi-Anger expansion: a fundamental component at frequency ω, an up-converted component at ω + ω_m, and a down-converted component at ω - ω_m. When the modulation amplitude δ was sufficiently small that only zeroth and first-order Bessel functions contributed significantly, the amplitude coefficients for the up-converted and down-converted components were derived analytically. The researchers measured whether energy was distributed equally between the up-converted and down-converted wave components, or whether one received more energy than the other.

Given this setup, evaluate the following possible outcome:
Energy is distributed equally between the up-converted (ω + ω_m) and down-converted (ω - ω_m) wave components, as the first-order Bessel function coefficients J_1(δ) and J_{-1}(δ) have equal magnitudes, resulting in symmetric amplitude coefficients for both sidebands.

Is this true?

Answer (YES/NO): YES